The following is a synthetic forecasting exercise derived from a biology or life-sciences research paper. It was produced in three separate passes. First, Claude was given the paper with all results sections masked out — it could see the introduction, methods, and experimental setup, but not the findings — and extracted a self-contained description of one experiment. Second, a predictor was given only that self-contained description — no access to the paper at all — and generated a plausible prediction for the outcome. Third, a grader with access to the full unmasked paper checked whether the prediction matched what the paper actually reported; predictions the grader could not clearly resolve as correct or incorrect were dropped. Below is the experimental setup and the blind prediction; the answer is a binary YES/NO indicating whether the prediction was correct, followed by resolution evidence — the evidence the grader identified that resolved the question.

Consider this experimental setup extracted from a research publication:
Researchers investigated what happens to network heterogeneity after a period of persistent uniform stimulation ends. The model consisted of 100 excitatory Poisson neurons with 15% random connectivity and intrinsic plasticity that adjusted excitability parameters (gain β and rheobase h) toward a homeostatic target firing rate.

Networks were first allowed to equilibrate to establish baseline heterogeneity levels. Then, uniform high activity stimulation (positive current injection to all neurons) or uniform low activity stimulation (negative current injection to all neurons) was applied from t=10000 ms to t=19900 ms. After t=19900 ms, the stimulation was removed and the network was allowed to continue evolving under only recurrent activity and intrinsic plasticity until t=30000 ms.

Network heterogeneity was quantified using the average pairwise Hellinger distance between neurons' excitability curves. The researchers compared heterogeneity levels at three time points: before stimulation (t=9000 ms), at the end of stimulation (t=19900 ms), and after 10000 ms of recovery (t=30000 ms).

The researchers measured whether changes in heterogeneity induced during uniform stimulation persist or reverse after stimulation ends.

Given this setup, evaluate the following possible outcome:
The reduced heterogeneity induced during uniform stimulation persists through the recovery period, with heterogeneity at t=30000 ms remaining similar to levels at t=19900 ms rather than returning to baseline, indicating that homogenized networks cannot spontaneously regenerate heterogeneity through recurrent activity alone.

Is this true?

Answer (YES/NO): NO